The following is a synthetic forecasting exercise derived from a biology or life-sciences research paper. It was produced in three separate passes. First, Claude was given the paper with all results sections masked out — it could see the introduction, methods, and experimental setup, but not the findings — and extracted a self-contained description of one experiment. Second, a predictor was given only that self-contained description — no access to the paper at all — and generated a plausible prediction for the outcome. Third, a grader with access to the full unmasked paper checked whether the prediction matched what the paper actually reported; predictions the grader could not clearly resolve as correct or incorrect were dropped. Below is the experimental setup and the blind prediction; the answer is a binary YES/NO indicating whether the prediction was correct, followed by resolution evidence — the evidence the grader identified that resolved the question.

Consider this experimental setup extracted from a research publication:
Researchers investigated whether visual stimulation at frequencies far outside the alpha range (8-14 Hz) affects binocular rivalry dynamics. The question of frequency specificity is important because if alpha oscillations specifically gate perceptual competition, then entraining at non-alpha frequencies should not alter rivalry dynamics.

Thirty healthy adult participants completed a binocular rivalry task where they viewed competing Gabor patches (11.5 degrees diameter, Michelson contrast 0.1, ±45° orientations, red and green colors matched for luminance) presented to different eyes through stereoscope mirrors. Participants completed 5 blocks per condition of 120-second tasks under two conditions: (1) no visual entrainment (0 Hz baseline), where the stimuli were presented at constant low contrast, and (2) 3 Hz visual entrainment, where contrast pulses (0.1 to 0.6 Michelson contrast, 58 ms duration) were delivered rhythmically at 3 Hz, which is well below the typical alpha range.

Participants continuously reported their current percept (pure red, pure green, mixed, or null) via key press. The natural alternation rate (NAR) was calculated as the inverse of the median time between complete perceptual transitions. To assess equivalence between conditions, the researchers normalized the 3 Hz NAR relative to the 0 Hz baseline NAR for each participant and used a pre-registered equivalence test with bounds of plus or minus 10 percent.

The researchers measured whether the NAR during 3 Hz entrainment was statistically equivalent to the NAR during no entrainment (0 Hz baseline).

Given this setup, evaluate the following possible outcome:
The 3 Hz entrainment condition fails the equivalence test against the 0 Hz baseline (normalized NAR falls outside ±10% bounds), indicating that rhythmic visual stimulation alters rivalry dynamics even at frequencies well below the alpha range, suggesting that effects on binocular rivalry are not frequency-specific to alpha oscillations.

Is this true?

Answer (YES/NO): NO